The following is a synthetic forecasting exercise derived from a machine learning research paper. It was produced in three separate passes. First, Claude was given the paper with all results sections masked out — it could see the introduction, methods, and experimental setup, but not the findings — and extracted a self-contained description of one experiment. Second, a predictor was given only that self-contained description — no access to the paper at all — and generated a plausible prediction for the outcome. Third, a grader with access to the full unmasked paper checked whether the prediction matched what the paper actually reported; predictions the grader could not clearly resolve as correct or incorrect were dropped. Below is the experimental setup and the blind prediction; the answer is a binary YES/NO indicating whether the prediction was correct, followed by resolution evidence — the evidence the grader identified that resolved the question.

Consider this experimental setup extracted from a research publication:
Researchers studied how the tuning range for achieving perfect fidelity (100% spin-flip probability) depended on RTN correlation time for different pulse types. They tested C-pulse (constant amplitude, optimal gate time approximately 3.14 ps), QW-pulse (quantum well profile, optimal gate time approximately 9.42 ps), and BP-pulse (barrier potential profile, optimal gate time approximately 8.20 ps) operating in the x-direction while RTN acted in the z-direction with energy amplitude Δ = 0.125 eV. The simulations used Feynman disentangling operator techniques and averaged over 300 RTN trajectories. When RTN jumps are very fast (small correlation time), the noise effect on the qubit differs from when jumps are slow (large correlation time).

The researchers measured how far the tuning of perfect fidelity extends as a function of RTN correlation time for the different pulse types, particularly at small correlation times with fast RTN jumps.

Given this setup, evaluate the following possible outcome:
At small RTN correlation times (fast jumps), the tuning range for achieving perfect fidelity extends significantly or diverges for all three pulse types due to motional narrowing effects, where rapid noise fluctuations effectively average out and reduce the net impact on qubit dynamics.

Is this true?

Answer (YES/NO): YES